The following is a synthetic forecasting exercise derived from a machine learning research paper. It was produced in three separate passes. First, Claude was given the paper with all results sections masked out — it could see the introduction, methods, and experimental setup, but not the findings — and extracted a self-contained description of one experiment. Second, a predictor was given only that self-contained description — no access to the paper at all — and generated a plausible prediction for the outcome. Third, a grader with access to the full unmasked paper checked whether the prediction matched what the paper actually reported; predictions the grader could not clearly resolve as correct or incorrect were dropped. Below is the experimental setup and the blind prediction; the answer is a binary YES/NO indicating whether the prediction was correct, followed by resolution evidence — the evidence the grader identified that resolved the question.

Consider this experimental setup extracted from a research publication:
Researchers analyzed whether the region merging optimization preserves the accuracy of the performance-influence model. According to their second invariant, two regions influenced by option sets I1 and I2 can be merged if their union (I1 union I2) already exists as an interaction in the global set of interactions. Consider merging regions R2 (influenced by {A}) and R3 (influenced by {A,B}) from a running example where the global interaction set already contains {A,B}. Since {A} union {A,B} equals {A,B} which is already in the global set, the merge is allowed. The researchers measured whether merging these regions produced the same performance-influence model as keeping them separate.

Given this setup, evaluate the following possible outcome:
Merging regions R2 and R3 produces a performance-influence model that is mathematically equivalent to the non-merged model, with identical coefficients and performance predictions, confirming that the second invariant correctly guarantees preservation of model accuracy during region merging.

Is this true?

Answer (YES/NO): YES